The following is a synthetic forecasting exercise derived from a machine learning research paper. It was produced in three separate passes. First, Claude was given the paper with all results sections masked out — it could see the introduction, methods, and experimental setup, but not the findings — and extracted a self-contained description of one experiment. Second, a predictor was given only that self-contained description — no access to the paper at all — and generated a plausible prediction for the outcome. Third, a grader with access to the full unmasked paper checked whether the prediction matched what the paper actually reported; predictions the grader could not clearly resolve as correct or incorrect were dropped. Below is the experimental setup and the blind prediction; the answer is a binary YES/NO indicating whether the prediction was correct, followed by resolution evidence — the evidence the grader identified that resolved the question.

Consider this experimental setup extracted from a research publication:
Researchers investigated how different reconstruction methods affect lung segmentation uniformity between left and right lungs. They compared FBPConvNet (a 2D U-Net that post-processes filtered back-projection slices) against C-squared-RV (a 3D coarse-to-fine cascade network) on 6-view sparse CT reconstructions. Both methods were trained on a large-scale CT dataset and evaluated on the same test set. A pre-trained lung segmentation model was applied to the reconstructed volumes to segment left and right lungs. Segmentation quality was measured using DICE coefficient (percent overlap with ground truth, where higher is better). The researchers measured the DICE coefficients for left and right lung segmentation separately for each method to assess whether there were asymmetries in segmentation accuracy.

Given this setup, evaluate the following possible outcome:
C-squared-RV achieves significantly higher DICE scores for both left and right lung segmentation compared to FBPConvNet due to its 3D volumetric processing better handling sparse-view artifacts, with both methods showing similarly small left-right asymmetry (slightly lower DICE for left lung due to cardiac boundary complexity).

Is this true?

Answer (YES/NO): NO